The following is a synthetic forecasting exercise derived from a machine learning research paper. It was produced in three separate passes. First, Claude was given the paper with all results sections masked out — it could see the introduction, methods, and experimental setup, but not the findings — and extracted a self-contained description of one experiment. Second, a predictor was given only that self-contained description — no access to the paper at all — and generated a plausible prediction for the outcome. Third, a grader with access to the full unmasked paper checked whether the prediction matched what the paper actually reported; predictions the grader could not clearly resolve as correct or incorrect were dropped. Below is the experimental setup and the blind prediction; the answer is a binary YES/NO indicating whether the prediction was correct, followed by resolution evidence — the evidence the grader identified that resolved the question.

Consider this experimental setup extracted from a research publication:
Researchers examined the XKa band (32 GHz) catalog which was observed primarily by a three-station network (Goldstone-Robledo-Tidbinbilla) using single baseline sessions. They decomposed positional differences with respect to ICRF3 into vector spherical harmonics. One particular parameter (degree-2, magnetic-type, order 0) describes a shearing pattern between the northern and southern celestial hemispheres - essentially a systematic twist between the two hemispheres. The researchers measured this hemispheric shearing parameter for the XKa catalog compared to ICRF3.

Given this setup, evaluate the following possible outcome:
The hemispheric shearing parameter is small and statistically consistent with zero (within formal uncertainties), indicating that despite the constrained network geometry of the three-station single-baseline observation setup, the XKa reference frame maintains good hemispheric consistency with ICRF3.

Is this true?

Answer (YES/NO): NO